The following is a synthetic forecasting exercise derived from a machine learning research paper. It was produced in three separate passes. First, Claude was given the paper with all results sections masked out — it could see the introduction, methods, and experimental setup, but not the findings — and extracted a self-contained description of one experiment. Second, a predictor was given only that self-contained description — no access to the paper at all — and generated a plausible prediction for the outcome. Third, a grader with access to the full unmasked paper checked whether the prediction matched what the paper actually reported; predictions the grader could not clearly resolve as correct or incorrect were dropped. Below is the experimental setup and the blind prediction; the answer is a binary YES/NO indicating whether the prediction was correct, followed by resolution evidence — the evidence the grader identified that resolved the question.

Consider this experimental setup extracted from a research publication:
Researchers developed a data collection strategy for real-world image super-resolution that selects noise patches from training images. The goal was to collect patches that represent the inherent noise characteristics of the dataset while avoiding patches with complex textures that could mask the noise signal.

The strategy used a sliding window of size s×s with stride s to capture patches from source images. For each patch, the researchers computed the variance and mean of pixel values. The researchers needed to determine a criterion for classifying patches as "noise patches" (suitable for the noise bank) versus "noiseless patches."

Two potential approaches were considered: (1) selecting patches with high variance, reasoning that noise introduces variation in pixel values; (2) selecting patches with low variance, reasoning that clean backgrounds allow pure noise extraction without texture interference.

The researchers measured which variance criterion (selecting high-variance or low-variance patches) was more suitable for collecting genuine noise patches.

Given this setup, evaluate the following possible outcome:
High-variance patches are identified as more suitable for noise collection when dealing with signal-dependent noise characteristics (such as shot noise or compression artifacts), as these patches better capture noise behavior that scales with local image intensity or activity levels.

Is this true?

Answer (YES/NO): NO